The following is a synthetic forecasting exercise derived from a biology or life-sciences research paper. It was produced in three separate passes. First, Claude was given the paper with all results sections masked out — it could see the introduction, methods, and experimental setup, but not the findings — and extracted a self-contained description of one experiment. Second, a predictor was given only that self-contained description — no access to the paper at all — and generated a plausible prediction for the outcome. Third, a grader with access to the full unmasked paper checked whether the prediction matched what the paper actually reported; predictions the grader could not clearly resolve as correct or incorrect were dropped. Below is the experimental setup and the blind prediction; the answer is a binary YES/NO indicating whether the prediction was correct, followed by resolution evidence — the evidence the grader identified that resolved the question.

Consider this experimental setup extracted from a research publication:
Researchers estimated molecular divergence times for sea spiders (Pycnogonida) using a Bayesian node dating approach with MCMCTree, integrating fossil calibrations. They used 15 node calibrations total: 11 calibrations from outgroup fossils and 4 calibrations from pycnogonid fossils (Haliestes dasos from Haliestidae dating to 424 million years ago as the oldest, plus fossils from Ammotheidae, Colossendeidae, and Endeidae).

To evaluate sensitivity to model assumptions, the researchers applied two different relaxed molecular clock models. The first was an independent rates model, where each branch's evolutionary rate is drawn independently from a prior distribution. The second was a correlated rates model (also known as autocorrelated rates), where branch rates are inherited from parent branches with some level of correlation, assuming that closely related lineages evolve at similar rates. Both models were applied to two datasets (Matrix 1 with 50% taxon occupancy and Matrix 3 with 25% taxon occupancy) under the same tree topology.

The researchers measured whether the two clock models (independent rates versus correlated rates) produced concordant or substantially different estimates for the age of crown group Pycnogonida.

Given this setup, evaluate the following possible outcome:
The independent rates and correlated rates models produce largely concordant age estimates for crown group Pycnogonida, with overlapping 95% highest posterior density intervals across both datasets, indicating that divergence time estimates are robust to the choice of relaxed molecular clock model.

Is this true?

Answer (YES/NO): YES